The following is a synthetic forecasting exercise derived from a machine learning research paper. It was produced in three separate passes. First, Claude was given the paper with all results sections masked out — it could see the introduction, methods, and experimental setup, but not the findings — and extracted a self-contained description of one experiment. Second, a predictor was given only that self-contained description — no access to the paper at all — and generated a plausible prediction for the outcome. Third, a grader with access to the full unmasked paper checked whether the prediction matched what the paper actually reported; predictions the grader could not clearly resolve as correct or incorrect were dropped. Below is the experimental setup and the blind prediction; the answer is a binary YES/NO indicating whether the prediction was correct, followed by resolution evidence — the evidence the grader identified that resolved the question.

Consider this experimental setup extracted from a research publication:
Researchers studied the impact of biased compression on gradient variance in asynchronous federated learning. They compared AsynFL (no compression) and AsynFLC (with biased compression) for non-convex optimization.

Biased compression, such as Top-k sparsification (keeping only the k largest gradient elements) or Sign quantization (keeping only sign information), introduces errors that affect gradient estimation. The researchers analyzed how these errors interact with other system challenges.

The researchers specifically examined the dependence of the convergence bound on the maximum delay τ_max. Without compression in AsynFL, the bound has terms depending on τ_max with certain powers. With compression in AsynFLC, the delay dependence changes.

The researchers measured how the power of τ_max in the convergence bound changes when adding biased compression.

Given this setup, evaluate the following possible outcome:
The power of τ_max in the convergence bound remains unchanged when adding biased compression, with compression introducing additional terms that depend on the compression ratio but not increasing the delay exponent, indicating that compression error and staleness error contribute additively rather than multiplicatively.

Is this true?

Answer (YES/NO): NO